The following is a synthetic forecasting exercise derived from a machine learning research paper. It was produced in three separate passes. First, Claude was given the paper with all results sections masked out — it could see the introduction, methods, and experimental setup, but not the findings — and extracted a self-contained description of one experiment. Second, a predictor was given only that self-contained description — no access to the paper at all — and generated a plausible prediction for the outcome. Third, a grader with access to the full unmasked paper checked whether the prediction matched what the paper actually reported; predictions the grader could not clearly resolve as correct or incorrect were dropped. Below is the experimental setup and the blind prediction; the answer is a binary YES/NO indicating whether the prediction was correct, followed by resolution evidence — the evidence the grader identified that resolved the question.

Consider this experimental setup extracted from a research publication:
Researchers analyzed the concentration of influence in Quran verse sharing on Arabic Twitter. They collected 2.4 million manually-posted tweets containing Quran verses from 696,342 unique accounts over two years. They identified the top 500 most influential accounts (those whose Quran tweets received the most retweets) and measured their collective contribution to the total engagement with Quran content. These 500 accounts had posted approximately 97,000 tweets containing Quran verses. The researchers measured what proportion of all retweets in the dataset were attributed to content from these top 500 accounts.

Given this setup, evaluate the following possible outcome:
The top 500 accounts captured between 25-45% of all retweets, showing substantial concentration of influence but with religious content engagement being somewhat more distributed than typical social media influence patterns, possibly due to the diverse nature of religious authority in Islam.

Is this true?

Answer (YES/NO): YES